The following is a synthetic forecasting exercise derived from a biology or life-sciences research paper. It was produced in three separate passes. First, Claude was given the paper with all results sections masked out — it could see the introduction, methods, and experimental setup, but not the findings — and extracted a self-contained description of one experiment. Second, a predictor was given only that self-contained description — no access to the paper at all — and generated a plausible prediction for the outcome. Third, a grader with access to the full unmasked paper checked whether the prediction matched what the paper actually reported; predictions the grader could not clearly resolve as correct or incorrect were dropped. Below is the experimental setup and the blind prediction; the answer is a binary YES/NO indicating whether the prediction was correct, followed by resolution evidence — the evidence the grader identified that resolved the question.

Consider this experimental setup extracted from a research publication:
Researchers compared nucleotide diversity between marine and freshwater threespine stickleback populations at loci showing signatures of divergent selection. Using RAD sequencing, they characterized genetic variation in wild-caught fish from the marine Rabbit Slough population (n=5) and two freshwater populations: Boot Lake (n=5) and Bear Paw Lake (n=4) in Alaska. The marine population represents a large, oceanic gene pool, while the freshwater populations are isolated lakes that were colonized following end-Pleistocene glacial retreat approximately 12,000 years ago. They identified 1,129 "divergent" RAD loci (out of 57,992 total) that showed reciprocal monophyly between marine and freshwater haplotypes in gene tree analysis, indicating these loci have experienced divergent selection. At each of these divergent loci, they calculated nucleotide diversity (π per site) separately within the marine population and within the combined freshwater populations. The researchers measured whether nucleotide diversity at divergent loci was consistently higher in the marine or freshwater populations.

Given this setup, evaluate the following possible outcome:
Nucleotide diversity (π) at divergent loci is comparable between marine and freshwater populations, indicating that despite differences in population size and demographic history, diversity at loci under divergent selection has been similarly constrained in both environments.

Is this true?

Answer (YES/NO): NO